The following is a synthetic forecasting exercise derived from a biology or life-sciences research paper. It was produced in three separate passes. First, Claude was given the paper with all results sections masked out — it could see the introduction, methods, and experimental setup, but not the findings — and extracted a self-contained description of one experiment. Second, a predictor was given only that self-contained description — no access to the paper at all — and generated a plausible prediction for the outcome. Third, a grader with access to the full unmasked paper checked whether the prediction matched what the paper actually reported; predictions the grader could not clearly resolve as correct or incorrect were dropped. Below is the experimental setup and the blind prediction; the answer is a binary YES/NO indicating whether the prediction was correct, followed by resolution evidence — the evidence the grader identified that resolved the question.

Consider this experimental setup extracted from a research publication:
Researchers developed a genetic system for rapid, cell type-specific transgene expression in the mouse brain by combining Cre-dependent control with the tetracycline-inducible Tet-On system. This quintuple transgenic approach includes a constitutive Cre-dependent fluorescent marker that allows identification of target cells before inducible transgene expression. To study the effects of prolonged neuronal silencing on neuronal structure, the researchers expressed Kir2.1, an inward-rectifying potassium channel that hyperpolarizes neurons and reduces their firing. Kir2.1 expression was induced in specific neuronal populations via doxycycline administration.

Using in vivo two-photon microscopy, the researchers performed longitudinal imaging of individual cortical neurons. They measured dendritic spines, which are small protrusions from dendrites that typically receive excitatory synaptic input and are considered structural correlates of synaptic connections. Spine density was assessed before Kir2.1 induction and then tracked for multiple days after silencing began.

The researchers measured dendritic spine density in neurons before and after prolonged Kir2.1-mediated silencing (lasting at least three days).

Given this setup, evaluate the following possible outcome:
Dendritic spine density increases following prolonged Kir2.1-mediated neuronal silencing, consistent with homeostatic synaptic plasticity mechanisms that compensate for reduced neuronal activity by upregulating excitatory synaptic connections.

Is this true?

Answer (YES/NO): NO